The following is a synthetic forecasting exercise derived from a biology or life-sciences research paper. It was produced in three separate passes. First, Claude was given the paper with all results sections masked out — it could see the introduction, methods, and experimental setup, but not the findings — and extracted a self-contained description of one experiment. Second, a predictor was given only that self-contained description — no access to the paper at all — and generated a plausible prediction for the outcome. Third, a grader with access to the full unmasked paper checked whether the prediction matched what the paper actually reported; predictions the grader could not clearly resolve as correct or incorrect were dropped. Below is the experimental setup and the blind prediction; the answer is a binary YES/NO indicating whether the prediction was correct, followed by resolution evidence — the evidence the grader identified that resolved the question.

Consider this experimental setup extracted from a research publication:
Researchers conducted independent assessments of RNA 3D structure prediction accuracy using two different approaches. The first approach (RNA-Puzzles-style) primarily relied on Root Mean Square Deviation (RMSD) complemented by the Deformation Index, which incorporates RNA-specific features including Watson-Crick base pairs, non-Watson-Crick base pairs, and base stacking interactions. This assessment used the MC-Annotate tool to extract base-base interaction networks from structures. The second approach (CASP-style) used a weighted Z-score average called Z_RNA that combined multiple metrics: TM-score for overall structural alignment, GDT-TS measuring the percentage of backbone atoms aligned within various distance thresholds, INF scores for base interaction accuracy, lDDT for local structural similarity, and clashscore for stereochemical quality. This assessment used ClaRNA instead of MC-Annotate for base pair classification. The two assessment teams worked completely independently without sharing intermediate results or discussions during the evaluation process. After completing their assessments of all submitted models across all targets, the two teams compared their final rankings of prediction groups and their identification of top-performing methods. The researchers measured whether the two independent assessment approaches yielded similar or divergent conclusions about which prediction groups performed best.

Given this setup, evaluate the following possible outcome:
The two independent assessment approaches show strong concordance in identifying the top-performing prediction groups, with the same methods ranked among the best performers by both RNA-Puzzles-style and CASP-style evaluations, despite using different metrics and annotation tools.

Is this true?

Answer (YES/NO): YES